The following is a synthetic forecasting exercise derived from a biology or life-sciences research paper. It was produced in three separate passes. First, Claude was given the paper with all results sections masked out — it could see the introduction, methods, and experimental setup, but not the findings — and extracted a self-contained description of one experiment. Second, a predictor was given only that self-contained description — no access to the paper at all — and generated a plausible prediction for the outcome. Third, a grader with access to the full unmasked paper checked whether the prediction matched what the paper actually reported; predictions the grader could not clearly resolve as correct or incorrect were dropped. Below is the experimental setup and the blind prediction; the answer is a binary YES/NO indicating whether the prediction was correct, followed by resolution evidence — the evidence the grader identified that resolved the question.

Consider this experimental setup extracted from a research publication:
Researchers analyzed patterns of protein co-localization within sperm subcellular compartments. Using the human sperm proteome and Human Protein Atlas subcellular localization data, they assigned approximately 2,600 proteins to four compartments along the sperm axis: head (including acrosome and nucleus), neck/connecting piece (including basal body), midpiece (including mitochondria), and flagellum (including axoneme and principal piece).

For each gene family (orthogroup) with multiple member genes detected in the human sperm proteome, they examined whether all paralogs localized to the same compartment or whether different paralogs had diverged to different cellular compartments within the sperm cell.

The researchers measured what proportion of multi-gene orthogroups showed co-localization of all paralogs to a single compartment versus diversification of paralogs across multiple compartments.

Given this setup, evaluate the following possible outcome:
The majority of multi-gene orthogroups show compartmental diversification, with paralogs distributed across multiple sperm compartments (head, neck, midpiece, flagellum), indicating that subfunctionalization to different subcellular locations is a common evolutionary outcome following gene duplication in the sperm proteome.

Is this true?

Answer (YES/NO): NO